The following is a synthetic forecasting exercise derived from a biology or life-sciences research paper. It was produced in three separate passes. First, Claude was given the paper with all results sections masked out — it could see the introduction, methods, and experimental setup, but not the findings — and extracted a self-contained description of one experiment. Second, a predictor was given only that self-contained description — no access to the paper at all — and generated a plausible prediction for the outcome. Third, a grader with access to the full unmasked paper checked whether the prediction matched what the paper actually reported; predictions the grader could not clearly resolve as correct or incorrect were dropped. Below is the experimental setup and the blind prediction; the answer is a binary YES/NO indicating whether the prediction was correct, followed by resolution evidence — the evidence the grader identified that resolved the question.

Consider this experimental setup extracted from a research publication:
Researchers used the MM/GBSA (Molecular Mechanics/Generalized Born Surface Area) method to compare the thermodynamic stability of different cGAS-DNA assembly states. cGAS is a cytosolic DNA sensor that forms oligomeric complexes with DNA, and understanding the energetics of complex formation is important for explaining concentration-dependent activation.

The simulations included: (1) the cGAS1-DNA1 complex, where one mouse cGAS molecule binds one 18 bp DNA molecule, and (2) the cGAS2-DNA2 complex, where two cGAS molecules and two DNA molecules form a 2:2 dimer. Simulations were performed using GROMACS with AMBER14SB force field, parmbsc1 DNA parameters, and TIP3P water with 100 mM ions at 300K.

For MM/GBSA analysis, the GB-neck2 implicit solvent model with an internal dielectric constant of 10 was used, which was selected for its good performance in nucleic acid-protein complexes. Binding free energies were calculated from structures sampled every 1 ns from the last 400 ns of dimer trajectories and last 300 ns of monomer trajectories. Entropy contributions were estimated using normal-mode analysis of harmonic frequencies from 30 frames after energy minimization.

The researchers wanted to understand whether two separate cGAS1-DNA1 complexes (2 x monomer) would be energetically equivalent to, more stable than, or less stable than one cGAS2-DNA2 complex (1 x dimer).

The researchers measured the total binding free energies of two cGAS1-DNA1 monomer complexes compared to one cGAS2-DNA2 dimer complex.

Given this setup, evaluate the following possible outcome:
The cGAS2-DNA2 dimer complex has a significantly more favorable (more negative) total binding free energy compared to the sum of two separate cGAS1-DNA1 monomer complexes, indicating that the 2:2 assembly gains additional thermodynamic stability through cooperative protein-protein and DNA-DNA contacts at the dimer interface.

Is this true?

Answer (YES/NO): NO